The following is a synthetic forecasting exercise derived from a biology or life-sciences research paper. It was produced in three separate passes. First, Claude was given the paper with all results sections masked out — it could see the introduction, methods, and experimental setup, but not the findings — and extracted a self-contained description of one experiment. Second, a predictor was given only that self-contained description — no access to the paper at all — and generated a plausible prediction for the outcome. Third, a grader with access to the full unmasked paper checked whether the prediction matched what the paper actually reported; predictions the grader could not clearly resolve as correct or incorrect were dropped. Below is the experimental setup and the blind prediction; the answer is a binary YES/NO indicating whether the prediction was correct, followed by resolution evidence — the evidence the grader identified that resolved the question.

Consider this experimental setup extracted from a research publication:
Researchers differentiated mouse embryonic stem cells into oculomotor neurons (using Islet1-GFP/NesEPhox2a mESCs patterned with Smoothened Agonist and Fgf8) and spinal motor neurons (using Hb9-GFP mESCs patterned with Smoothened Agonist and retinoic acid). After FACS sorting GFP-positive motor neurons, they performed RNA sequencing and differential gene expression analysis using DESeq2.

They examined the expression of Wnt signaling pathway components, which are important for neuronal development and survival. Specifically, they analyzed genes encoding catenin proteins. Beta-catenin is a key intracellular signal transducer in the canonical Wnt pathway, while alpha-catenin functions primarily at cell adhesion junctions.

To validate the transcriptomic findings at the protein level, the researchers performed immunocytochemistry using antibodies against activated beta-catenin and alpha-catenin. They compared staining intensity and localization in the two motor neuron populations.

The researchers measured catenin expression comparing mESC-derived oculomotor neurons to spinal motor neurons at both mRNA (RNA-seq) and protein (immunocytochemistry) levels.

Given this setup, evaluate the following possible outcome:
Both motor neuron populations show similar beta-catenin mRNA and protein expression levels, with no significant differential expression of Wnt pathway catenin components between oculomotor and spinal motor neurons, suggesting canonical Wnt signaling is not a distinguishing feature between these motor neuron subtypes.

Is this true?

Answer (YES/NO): NO